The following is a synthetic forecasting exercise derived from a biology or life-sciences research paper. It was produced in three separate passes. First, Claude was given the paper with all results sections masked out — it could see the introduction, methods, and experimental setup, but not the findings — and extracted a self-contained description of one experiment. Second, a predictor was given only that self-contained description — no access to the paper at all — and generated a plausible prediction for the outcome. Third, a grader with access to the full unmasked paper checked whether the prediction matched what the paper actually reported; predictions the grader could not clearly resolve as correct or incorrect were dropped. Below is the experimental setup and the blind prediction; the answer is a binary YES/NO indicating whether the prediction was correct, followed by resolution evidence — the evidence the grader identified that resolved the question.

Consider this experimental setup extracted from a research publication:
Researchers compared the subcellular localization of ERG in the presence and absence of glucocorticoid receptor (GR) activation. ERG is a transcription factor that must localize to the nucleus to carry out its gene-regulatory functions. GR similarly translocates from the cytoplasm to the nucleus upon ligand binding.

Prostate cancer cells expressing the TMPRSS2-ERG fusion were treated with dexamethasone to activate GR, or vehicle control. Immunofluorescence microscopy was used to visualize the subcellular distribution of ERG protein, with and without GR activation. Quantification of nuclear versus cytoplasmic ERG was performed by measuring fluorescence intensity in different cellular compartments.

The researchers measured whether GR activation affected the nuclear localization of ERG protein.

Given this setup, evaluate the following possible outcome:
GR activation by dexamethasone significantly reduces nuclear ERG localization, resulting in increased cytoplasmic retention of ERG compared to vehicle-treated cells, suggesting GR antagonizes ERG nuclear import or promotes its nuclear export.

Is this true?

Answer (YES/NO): NO